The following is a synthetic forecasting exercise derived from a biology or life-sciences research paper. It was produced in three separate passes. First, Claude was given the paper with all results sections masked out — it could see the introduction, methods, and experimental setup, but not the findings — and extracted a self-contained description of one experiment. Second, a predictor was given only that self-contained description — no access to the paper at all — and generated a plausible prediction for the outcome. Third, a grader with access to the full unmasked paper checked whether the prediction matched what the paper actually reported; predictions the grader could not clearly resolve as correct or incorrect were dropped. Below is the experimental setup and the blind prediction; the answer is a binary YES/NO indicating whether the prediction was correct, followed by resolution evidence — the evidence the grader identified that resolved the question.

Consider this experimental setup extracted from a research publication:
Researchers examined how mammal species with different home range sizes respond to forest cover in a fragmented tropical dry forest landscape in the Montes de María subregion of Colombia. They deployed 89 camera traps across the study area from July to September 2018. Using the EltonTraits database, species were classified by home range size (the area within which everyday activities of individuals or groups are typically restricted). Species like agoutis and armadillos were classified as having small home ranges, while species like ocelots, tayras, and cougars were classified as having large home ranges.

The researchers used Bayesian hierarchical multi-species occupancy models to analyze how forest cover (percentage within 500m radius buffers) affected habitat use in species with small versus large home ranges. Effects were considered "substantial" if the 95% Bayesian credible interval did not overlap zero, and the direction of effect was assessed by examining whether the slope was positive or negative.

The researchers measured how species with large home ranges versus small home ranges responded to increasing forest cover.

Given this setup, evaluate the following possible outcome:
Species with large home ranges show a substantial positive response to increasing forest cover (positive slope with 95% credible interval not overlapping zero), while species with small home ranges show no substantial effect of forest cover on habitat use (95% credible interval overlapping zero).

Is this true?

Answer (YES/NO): NO